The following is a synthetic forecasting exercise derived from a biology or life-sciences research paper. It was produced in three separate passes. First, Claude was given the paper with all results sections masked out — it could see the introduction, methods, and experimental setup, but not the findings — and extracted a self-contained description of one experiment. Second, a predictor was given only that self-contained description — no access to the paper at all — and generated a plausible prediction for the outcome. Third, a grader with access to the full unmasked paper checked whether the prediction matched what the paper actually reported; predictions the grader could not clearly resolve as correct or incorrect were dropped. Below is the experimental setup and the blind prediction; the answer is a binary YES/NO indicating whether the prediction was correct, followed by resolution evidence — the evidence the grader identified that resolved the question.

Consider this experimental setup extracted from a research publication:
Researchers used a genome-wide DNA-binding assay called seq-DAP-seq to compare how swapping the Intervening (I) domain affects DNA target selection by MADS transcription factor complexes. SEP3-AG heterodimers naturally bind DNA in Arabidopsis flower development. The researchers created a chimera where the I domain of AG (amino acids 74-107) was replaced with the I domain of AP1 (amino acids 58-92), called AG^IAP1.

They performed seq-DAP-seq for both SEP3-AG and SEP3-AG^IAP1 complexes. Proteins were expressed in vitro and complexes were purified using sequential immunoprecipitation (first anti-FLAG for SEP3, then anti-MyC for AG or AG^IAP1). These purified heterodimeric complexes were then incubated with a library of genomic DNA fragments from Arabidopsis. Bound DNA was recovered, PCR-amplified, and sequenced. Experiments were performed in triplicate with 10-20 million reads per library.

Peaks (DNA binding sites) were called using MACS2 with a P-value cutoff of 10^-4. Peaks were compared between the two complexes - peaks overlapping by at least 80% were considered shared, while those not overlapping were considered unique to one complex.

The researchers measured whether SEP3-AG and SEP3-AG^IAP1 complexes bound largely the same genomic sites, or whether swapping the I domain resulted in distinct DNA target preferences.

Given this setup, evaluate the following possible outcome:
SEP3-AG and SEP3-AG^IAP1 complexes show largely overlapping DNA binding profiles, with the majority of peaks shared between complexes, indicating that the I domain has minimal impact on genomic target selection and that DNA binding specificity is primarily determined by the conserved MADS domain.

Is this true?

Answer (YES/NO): NO